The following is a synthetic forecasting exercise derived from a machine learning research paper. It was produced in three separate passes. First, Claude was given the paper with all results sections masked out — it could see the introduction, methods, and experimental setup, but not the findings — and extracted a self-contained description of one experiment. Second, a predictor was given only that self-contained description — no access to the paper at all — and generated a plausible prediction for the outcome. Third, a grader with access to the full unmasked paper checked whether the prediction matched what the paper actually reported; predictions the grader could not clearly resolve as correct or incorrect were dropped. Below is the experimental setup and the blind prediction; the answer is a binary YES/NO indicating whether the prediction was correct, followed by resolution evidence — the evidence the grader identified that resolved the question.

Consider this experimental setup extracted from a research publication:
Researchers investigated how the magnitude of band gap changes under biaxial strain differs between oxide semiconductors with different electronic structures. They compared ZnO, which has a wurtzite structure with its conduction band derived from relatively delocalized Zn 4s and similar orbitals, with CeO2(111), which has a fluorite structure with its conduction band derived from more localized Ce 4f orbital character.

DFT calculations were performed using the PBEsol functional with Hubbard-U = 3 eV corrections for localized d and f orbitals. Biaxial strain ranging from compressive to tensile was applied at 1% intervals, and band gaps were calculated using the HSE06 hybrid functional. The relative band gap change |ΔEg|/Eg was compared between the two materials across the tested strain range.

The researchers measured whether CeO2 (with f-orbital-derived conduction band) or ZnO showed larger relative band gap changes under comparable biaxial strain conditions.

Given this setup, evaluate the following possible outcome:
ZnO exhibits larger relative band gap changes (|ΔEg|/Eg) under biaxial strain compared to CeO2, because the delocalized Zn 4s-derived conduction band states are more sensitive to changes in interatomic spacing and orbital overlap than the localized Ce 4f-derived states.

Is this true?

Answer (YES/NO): NO